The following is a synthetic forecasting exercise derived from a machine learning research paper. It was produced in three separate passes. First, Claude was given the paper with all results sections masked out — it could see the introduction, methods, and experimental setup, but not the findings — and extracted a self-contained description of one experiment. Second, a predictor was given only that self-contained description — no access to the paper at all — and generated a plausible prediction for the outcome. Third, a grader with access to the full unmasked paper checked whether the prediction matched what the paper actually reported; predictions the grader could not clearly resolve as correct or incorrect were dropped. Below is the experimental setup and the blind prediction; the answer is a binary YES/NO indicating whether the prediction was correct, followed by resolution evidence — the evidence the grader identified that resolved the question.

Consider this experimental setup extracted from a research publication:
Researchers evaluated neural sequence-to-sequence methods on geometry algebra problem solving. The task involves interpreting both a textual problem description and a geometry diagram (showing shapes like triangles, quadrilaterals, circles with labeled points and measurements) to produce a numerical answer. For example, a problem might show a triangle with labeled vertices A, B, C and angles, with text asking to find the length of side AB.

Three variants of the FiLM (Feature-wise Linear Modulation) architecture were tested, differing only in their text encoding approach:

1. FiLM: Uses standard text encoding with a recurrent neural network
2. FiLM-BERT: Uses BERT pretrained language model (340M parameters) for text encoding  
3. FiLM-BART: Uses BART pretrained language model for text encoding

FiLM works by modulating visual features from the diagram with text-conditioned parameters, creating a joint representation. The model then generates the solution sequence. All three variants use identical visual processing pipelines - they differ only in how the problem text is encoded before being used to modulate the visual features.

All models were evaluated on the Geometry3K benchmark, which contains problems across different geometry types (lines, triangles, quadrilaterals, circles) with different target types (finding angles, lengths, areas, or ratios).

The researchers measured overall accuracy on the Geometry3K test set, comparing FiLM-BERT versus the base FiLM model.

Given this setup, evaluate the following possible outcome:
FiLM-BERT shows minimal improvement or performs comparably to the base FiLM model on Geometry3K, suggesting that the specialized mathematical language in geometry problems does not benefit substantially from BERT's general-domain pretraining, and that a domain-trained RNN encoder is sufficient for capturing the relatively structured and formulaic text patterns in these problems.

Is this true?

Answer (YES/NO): YES